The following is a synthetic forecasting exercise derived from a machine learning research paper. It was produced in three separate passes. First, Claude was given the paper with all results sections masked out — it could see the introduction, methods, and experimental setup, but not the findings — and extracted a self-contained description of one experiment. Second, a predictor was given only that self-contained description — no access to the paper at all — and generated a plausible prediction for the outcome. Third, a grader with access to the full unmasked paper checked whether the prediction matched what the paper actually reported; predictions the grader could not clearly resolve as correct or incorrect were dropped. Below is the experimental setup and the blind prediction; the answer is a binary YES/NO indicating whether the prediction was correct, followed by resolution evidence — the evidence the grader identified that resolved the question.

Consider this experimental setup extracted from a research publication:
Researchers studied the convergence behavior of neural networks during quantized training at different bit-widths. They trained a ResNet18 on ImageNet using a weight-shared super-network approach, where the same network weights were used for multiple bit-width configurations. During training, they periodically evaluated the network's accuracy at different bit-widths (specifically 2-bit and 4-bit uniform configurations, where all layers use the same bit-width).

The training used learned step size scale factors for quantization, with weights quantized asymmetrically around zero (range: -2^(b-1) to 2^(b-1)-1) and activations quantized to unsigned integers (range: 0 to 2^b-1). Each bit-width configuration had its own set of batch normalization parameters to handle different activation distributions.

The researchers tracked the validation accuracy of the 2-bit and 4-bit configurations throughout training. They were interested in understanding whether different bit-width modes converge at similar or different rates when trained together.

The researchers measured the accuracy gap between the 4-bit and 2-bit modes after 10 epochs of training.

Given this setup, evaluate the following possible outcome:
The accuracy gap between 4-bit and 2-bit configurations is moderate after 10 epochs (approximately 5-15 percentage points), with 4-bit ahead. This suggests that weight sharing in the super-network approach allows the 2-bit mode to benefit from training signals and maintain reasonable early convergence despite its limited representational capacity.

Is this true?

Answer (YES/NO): YES